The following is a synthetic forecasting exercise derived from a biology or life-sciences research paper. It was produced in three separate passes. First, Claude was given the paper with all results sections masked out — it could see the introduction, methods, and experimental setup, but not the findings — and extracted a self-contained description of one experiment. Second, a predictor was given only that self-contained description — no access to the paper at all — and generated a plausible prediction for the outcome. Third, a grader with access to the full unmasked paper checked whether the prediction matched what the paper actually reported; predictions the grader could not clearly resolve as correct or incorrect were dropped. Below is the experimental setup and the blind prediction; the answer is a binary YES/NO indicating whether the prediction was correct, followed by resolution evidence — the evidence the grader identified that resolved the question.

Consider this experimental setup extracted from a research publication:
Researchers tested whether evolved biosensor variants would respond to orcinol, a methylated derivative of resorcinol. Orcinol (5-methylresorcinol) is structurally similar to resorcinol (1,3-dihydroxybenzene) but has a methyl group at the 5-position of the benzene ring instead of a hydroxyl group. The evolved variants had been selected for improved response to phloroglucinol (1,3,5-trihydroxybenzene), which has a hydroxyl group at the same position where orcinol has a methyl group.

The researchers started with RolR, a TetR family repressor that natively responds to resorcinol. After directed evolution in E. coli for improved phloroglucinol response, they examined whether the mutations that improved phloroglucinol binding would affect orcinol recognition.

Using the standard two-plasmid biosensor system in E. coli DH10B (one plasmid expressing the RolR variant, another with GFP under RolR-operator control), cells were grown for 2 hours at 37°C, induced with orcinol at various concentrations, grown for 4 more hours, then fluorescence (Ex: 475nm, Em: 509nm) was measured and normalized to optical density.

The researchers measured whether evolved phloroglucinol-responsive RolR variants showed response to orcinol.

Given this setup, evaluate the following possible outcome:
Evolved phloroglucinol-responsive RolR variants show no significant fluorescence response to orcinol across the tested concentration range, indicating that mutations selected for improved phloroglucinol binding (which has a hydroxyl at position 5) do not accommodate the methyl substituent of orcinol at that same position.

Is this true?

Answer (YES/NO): NO